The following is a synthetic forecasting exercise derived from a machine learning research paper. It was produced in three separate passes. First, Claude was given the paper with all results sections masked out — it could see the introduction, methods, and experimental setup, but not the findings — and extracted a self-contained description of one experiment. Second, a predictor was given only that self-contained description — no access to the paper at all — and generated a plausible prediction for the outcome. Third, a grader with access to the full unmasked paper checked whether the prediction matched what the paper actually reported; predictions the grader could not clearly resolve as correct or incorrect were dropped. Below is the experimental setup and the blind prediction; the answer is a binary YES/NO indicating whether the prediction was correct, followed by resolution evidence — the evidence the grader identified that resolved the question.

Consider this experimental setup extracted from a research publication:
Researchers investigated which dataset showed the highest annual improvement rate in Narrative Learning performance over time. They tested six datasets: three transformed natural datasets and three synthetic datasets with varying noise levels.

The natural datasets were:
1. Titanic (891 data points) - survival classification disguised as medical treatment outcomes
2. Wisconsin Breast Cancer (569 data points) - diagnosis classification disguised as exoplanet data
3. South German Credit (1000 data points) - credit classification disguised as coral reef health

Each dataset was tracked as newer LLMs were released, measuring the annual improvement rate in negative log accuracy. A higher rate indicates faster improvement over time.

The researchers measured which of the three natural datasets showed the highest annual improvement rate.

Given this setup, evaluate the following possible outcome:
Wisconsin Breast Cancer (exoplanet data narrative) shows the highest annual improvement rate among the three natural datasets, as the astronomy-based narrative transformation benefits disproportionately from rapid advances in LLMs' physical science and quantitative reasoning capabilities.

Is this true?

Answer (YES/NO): YES